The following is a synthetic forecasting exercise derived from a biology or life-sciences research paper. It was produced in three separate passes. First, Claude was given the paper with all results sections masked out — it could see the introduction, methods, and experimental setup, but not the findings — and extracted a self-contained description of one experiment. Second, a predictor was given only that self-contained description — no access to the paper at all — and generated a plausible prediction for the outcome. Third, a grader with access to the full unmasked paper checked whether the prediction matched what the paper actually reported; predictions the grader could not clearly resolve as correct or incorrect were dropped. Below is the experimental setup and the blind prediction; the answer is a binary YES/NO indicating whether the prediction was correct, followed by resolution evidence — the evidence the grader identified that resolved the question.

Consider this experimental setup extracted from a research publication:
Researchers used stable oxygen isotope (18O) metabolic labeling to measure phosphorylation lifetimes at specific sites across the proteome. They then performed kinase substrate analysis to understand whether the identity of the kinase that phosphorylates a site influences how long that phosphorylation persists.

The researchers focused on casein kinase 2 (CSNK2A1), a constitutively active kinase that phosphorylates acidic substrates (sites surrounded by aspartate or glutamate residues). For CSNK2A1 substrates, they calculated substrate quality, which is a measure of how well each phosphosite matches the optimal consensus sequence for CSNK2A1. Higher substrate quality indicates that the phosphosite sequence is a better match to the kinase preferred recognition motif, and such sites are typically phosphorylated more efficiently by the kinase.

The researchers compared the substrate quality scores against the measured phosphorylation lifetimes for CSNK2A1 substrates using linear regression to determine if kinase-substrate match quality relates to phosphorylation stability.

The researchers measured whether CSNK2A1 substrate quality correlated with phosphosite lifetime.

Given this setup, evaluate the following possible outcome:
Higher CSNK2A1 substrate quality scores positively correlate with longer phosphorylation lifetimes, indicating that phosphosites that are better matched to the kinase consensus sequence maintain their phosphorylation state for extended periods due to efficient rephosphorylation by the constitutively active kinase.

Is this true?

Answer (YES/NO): YES